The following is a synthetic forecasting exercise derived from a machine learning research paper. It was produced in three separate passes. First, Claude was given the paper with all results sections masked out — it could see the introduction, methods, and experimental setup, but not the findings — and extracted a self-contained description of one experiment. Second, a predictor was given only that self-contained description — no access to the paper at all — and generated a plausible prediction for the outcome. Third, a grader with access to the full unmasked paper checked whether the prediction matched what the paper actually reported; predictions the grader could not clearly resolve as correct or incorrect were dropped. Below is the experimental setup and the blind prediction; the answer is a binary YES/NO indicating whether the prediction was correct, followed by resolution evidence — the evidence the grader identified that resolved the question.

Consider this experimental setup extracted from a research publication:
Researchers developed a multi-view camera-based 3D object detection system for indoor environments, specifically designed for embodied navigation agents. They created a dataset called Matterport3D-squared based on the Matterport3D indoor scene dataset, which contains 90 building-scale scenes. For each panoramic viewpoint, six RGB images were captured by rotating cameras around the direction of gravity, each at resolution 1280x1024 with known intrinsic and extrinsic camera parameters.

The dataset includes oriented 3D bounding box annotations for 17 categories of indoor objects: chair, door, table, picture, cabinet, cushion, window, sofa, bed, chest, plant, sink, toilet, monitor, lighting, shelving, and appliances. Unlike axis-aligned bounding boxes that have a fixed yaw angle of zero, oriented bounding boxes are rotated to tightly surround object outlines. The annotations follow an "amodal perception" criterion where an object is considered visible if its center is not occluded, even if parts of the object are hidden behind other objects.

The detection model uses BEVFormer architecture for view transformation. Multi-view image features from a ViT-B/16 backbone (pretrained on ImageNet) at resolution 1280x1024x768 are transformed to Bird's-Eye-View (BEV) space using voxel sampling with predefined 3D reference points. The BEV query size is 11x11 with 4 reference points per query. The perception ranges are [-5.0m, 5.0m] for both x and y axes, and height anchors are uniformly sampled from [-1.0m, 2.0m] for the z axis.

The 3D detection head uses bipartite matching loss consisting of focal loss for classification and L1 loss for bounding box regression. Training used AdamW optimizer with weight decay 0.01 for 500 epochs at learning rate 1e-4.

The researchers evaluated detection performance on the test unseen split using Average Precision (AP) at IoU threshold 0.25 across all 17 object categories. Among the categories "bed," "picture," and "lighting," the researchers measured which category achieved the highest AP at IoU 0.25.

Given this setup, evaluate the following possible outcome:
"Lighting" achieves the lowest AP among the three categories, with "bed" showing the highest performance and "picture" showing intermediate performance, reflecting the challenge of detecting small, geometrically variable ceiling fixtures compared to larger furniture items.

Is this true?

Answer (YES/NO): NO